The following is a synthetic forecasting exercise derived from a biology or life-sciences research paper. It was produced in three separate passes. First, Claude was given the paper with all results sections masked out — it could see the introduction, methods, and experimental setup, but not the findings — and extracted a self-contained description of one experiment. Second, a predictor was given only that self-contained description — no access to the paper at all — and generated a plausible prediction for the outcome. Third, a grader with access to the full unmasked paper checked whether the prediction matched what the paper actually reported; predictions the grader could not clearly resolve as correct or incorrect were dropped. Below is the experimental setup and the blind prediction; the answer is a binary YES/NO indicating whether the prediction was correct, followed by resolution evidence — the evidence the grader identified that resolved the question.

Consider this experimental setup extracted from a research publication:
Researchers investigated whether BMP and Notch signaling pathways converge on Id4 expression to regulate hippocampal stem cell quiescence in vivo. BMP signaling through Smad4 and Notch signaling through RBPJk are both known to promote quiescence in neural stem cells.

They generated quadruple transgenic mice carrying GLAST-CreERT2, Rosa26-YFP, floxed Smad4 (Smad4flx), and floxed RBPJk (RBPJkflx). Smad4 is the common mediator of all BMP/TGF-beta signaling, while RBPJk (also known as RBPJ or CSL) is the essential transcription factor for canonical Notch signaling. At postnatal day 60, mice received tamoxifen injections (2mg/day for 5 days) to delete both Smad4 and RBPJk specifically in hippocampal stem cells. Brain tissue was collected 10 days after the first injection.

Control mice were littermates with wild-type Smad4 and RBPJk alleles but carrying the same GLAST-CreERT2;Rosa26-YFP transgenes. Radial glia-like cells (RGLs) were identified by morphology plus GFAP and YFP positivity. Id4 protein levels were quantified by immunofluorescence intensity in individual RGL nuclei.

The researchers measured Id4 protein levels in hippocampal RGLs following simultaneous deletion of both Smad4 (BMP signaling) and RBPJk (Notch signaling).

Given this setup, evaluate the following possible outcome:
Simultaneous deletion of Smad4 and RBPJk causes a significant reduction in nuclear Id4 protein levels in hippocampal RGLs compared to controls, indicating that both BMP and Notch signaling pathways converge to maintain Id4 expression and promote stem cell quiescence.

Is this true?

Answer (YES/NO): NO